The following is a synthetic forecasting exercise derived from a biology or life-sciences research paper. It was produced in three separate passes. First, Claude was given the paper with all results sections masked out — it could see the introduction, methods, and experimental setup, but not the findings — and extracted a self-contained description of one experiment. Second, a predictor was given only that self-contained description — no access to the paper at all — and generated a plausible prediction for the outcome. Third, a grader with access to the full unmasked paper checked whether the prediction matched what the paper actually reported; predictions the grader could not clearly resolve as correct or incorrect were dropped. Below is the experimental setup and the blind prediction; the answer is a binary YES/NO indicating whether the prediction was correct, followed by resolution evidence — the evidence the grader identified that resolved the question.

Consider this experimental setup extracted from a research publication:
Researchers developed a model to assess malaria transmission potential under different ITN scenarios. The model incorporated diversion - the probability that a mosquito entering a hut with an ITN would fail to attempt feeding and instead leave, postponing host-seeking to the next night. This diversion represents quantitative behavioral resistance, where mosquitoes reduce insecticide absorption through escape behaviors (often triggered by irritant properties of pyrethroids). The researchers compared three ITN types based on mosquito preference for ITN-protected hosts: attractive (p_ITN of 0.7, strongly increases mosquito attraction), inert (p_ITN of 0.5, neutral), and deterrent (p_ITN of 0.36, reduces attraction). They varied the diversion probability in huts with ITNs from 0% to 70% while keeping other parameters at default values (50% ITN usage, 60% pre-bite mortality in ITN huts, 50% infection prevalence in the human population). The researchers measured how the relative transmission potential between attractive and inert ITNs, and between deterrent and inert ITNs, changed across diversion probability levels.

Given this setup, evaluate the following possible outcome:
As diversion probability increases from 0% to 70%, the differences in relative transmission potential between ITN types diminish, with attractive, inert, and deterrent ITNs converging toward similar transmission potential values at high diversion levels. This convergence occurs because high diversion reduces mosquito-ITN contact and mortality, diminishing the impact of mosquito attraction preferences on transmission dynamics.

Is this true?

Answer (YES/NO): NO